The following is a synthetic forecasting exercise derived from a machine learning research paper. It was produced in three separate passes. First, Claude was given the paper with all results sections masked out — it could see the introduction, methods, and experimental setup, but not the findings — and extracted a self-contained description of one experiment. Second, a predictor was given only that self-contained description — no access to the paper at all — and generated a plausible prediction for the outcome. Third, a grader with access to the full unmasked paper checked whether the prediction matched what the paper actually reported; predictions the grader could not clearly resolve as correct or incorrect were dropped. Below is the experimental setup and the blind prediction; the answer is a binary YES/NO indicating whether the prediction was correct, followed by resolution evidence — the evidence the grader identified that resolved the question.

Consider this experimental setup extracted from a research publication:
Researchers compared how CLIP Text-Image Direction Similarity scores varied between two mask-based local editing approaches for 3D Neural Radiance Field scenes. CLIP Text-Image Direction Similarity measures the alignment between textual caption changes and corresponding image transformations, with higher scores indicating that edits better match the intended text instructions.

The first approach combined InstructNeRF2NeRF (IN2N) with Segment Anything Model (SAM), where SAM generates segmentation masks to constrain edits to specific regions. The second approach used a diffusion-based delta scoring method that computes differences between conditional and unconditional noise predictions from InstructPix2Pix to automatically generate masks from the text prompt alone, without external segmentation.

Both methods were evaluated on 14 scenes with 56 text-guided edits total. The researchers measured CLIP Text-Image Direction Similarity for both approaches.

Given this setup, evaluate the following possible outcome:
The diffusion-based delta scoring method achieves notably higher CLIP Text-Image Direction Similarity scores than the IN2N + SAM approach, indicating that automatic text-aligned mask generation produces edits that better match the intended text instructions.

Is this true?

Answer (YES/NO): NO